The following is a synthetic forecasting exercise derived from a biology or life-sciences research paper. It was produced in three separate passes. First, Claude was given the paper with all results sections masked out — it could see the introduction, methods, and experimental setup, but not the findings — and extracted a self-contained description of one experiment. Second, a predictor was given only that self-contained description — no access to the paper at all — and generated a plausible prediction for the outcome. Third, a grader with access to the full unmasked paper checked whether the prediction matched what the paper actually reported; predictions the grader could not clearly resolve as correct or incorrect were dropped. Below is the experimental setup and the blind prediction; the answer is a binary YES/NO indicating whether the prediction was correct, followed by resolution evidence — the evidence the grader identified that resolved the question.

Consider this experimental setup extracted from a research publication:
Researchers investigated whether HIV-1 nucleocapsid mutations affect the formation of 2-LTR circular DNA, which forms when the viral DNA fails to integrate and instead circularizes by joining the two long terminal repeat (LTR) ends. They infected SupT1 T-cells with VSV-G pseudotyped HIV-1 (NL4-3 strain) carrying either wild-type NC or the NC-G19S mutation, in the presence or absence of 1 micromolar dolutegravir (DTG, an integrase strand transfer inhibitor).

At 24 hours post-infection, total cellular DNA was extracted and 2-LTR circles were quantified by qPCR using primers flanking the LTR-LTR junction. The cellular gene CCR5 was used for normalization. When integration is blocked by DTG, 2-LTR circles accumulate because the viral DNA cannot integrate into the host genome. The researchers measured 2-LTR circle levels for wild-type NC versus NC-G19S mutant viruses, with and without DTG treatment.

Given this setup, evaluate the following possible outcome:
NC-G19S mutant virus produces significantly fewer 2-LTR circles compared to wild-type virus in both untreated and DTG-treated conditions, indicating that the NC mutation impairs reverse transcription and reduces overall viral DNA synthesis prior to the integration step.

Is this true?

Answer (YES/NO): NO